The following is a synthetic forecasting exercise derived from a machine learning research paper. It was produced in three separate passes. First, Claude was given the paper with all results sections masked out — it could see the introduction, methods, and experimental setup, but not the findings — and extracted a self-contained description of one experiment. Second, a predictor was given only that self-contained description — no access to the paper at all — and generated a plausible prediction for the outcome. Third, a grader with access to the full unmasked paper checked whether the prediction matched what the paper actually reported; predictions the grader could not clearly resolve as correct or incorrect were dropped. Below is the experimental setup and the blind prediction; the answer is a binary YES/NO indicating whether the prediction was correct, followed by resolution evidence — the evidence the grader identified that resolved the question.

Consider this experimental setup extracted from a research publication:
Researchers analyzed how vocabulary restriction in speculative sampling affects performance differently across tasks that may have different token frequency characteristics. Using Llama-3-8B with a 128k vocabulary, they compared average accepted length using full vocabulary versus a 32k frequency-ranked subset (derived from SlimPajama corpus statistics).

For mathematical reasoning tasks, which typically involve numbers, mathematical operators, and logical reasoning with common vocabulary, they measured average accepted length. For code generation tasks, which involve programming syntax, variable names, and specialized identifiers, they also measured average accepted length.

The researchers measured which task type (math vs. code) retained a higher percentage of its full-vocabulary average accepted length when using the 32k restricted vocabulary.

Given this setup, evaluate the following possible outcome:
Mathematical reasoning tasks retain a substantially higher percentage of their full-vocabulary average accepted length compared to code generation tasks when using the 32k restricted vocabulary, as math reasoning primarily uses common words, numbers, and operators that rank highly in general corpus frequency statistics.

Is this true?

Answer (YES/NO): YES